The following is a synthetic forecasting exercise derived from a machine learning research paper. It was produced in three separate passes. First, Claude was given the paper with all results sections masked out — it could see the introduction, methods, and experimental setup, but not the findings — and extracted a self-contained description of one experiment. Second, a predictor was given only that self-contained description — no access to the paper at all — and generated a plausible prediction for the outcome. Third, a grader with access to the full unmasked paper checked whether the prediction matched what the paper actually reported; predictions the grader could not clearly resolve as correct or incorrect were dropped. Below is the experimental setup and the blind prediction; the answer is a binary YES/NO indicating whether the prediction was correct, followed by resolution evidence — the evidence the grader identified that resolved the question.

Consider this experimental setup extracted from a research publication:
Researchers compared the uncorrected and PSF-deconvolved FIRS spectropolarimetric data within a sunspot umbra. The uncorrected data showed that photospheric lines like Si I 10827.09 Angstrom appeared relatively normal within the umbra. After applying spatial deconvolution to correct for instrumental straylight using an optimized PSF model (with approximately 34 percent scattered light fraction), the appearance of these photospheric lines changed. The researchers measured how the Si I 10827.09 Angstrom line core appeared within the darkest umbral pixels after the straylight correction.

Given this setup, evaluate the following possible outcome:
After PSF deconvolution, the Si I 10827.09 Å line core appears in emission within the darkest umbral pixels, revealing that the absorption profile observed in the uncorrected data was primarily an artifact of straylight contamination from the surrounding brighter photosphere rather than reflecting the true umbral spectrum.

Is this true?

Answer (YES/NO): NO